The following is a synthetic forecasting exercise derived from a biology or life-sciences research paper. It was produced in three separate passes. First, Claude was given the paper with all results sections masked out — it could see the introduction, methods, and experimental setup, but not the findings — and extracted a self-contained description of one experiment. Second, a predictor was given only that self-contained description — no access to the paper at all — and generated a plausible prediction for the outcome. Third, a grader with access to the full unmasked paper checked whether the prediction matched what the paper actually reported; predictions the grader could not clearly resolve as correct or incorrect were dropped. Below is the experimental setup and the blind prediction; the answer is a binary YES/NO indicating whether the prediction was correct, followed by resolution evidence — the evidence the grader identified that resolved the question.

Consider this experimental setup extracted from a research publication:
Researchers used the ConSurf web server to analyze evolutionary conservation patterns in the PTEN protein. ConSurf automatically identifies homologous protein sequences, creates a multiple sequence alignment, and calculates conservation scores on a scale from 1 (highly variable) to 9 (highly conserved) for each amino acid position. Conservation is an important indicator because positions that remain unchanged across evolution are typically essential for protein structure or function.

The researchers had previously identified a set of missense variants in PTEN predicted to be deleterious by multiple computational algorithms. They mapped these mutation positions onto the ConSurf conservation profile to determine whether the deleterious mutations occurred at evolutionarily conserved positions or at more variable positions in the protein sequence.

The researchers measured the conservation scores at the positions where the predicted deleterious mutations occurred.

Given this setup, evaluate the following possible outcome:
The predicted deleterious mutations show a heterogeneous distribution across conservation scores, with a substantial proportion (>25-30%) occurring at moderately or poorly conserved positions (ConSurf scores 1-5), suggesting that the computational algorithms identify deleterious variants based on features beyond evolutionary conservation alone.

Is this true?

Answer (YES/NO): NO